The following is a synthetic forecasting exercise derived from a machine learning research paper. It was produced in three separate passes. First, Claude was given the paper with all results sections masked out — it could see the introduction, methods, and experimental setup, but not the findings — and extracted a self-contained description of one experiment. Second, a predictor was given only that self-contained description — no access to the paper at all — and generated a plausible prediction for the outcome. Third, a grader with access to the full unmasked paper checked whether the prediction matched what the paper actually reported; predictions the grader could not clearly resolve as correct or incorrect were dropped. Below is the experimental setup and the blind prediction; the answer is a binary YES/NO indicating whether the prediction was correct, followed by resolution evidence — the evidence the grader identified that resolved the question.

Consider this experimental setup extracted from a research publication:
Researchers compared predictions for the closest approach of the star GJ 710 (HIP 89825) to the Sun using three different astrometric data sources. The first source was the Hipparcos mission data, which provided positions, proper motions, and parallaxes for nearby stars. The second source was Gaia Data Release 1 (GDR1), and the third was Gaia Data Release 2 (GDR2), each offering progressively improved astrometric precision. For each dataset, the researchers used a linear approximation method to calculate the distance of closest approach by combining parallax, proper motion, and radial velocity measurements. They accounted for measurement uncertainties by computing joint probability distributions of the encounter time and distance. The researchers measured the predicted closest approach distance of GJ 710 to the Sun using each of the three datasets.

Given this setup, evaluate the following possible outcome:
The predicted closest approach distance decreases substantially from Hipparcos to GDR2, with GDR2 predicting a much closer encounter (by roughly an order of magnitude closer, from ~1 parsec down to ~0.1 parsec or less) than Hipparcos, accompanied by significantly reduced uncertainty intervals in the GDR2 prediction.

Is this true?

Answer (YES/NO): NO